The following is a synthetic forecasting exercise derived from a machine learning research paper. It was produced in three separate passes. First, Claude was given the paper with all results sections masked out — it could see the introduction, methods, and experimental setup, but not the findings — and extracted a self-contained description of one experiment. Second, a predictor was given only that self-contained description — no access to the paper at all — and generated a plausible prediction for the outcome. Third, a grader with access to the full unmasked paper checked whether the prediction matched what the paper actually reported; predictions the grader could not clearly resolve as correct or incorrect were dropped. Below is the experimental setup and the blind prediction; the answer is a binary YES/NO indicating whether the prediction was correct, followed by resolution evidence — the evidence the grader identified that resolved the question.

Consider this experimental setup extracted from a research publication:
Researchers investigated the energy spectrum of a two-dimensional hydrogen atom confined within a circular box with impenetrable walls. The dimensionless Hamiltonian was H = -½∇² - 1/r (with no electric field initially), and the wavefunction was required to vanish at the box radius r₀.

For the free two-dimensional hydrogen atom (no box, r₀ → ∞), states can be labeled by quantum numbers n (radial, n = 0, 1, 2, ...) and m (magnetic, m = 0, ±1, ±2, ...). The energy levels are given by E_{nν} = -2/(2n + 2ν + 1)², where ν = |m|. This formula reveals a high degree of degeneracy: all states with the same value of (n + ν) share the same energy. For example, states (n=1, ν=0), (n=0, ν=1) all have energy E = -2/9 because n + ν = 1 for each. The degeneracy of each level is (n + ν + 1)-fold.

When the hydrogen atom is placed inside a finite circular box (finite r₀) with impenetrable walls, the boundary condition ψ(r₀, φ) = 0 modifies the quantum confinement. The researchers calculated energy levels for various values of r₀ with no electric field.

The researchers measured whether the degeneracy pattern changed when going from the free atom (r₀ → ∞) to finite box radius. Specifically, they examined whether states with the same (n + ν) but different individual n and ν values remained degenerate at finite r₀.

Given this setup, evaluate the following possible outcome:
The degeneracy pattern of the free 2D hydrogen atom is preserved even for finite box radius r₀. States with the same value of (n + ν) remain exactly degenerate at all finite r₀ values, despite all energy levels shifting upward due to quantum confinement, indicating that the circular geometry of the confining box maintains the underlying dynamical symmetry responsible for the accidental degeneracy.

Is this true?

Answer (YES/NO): NO